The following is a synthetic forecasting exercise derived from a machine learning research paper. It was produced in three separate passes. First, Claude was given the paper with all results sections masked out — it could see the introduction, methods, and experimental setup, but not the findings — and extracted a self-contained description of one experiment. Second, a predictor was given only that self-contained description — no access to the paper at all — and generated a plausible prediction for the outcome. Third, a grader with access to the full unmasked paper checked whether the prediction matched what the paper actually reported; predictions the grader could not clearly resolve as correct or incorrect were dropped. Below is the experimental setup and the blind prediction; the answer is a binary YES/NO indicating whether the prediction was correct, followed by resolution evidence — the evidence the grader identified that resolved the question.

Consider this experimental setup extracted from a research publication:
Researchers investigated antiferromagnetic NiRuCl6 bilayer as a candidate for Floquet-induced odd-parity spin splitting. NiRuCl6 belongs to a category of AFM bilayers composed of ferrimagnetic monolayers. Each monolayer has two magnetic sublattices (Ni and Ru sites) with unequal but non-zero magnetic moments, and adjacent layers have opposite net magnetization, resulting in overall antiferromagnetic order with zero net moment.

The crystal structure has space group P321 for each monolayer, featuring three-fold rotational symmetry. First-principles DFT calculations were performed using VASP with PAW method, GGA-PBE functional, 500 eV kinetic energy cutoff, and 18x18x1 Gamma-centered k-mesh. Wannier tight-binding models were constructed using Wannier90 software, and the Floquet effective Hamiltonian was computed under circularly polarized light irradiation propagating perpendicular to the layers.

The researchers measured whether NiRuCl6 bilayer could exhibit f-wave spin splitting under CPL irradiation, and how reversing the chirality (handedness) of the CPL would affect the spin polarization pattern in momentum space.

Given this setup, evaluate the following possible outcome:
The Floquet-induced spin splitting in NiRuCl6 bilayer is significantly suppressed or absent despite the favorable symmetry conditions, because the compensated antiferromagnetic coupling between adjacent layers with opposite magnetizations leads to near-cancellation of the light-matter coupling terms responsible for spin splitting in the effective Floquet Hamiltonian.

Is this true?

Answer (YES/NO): NO